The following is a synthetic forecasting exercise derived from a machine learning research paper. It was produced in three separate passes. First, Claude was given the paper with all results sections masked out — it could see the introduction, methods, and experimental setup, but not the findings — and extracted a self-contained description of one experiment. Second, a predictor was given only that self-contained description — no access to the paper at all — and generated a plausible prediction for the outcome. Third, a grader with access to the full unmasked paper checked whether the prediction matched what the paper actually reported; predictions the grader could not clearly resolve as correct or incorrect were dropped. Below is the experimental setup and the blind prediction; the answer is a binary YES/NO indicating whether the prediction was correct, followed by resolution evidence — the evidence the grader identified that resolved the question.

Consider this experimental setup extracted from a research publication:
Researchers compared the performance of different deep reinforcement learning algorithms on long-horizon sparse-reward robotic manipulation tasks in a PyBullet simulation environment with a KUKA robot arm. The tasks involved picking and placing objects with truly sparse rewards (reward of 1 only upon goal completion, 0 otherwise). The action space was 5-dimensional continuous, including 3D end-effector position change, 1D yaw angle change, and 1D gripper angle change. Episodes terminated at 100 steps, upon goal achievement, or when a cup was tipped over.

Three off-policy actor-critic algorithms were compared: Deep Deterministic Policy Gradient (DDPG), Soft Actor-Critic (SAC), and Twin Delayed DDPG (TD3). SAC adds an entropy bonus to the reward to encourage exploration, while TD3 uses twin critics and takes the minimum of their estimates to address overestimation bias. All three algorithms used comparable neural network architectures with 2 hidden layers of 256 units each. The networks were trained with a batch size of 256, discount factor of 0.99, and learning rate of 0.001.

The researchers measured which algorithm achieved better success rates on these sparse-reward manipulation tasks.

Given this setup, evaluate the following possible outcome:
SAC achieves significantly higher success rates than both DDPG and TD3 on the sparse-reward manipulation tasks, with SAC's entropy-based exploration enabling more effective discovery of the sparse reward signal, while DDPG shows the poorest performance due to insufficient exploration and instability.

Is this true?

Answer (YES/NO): NO